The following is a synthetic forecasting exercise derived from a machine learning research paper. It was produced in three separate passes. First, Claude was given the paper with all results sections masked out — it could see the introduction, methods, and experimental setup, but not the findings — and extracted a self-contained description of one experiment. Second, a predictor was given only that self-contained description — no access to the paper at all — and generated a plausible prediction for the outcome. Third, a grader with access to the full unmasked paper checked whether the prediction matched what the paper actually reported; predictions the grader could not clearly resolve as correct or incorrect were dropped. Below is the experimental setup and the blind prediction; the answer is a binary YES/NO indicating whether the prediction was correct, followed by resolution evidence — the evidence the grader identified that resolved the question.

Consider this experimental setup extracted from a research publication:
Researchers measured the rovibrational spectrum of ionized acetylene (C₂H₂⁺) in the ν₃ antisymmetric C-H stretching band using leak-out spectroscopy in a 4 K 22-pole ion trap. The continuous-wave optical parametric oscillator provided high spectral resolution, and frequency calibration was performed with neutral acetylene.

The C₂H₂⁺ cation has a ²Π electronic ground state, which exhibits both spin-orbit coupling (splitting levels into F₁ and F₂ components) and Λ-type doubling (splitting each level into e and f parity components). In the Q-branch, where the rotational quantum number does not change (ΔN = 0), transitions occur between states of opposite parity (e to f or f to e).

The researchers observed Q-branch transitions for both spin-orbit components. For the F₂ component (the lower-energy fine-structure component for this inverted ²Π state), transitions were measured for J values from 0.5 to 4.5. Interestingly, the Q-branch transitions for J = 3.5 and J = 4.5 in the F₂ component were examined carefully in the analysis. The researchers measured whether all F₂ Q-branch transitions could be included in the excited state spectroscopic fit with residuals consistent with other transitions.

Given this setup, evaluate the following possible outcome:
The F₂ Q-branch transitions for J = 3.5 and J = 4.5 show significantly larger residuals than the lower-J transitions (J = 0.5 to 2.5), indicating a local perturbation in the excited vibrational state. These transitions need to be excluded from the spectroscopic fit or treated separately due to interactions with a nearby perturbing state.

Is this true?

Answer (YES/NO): YES